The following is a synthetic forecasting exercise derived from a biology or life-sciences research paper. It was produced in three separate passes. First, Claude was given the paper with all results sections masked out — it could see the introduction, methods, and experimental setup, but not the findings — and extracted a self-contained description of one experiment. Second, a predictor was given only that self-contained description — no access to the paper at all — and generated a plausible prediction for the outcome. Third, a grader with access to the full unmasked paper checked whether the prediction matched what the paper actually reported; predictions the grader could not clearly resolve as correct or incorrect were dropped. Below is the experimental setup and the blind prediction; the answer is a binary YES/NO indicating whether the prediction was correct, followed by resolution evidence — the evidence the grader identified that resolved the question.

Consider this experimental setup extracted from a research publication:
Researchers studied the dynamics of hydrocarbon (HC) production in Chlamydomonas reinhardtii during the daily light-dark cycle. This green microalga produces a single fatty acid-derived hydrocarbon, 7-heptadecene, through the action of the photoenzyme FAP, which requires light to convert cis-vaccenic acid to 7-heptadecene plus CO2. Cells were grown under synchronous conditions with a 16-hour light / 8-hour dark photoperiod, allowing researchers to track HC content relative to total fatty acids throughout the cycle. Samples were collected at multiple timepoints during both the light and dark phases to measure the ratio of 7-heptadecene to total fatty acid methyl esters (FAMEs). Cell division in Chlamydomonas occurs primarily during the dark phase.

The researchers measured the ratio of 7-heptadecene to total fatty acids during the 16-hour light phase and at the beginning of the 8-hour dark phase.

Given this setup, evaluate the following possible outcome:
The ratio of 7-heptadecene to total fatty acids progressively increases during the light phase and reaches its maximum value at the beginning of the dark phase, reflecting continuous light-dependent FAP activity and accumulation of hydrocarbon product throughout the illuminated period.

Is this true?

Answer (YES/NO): NO